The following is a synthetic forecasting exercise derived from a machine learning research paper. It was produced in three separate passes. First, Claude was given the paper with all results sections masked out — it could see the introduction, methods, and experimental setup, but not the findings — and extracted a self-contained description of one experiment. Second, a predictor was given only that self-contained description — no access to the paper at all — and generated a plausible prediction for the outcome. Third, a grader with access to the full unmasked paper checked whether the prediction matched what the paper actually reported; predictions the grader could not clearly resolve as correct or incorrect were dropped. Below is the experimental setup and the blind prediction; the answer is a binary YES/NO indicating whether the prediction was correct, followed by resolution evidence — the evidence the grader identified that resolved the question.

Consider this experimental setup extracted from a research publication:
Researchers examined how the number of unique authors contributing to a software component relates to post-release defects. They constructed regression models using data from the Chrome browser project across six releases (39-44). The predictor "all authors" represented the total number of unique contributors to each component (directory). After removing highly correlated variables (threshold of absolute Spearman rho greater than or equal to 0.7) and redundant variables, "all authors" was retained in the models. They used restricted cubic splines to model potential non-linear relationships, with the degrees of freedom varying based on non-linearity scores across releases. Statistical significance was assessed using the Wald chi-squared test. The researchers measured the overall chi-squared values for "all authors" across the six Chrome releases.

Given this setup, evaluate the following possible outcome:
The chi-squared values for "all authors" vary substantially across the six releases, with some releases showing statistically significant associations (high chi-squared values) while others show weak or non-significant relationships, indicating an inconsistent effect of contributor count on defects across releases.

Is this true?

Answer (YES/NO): NO